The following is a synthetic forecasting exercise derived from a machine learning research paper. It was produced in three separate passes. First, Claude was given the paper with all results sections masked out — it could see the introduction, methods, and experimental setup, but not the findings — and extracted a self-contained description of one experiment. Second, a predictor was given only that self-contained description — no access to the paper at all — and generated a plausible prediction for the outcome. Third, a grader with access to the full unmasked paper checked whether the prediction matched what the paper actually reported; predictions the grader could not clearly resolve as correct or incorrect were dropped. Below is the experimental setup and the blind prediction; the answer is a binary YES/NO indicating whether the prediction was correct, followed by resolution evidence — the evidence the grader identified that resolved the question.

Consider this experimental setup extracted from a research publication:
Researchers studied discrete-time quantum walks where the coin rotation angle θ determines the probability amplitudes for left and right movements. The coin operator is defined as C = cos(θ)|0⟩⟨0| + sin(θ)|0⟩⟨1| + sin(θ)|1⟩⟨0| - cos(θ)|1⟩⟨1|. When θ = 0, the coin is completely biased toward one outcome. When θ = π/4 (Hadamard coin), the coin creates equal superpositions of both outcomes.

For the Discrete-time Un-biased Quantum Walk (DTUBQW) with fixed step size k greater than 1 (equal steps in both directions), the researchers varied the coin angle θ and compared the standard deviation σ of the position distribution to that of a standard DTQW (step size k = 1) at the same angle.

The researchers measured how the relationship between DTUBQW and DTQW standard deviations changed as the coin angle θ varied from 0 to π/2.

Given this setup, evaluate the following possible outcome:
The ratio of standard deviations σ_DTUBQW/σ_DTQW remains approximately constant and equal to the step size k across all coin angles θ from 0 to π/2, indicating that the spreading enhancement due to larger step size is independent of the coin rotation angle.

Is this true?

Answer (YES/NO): NO